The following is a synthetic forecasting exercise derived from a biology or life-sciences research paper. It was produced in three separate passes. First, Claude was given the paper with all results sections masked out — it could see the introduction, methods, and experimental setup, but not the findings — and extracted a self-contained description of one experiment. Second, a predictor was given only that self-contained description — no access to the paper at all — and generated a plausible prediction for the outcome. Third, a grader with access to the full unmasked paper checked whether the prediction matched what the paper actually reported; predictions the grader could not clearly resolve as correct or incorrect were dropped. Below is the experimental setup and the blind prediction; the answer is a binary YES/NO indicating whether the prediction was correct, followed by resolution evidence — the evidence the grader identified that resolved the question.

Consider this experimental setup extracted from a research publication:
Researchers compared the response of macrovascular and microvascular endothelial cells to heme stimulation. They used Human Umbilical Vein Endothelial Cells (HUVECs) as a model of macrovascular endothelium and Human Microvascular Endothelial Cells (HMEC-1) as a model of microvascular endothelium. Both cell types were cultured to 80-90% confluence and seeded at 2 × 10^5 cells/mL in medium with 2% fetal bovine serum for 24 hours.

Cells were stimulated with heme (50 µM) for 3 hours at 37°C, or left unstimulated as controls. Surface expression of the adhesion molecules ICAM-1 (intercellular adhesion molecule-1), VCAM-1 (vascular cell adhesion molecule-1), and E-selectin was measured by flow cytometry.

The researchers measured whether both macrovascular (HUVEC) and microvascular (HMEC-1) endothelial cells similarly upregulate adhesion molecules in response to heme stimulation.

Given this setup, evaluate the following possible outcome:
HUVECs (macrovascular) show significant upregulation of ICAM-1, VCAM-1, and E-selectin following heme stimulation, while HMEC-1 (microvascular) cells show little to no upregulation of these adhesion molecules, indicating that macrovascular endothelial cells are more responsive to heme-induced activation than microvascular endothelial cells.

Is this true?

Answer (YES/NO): NO